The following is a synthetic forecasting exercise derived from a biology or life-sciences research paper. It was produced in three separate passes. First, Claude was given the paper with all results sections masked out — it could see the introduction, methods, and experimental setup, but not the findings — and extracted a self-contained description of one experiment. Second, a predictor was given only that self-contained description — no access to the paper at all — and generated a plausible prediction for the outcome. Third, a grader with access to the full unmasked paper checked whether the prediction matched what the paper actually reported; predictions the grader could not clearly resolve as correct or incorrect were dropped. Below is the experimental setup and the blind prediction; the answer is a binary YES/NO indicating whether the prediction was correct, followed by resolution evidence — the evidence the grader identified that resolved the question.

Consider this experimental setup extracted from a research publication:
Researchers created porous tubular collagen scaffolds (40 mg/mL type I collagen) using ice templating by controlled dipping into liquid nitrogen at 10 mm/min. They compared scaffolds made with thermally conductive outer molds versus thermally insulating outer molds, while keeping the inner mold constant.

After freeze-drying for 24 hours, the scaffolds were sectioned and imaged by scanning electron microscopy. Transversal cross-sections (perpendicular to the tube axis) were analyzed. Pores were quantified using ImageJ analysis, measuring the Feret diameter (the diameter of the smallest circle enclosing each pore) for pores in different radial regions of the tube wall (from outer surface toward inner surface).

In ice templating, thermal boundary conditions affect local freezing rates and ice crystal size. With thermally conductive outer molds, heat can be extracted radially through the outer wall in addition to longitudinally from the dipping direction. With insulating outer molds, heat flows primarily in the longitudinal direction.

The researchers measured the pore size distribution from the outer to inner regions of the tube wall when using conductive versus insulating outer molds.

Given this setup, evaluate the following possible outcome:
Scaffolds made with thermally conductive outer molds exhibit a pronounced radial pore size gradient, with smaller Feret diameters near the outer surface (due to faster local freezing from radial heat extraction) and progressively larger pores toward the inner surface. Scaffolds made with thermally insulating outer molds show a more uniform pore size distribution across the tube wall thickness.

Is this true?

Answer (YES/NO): NO